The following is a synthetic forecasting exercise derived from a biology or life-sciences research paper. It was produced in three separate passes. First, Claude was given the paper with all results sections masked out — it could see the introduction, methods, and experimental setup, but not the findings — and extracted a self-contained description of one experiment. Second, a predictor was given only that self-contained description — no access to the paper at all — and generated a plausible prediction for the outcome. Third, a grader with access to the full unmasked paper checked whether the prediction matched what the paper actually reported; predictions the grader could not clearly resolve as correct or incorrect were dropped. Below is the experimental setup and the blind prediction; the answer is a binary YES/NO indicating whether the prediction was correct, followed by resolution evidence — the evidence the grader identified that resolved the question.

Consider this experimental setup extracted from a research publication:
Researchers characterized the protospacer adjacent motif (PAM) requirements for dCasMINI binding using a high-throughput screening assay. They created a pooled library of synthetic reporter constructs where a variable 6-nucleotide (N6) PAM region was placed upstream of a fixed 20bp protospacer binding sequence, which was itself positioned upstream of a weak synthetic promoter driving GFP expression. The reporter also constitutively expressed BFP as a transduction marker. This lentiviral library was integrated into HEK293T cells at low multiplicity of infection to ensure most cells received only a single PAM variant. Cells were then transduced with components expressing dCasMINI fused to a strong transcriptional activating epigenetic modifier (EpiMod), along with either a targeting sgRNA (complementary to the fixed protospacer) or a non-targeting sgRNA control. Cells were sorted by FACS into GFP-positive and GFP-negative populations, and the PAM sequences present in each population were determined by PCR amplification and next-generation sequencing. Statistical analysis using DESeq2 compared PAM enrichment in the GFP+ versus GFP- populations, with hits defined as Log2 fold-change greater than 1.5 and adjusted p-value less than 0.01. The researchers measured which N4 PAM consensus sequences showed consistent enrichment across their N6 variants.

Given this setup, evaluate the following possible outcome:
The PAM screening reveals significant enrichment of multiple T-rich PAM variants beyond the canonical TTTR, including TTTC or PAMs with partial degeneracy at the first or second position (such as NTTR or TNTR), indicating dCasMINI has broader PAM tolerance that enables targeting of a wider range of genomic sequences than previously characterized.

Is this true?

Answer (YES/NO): NO